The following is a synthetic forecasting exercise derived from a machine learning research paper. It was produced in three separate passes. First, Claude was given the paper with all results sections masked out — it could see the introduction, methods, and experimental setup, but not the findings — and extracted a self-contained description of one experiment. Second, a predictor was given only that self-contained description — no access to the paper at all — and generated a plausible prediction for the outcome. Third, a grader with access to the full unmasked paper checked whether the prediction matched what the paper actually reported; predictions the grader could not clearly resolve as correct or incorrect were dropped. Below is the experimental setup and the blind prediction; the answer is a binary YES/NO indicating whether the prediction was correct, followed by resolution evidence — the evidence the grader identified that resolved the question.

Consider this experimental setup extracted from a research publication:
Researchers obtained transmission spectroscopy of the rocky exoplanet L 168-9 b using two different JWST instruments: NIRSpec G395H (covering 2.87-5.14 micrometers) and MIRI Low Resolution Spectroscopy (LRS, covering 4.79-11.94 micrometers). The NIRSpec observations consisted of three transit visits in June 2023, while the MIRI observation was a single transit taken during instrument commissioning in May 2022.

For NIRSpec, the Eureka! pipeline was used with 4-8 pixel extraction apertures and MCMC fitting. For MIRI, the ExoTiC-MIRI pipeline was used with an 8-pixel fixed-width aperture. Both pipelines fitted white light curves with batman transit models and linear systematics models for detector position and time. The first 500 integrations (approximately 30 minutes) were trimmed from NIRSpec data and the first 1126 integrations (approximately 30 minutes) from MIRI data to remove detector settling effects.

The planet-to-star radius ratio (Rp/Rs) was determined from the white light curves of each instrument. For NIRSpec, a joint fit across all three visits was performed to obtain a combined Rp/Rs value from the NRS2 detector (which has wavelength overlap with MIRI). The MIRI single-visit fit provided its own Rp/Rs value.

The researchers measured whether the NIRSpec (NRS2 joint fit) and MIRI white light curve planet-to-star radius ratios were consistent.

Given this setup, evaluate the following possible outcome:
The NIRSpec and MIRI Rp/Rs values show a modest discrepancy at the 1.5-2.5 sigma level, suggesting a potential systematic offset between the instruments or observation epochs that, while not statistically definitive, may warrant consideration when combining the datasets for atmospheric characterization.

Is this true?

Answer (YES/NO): NO